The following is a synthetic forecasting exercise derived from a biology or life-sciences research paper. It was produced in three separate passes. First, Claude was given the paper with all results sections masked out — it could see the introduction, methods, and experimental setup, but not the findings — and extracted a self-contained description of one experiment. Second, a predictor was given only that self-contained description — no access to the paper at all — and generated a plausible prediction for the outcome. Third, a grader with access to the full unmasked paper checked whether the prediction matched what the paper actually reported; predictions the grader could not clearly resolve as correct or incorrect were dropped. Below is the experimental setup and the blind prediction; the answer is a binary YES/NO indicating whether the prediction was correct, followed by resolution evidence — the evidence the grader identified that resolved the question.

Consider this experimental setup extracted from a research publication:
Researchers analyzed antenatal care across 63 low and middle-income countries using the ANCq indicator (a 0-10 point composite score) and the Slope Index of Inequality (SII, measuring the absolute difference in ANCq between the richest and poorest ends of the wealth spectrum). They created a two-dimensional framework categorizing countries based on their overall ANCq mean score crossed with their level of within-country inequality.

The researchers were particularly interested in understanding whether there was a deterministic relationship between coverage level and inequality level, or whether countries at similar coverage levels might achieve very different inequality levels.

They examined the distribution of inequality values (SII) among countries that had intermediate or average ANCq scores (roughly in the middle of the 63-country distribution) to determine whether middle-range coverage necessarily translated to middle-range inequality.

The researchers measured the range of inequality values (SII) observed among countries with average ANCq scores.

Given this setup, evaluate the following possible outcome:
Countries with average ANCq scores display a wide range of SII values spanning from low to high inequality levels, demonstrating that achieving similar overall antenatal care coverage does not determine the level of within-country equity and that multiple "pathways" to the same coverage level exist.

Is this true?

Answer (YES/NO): YES